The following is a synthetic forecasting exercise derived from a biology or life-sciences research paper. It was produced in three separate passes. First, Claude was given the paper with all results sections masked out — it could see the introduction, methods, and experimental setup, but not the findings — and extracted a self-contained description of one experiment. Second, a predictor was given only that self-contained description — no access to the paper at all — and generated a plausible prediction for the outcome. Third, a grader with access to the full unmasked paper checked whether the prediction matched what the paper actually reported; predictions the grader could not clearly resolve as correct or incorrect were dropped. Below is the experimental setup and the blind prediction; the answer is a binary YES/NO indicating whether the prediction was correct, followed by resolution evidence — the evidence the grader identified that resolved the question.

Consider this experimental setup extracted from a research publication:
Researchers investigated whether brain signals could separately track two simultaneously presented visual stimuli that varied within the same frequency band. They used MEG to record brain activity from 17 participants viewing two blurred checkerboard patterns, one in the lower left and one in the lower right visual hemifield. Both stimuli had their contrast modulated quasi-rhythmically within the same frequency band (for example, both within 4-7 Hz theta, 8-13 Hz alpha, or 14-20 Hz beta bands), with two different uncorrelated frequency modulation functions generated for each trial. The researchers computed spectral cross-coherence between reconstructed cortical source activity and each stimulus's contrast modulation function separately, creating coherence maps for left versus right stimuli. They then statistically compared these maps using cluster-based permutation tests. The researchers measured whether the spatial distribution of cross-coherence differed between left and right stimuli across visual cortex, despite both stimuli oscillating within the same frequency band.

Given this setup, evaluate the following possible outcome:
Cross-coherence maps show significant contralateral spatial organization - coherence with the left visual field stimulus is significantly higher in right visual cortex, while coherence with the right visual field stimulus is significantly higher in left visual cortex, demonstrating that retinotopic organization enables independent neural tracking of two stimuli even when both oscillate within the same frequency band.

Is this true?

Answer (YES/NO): YES